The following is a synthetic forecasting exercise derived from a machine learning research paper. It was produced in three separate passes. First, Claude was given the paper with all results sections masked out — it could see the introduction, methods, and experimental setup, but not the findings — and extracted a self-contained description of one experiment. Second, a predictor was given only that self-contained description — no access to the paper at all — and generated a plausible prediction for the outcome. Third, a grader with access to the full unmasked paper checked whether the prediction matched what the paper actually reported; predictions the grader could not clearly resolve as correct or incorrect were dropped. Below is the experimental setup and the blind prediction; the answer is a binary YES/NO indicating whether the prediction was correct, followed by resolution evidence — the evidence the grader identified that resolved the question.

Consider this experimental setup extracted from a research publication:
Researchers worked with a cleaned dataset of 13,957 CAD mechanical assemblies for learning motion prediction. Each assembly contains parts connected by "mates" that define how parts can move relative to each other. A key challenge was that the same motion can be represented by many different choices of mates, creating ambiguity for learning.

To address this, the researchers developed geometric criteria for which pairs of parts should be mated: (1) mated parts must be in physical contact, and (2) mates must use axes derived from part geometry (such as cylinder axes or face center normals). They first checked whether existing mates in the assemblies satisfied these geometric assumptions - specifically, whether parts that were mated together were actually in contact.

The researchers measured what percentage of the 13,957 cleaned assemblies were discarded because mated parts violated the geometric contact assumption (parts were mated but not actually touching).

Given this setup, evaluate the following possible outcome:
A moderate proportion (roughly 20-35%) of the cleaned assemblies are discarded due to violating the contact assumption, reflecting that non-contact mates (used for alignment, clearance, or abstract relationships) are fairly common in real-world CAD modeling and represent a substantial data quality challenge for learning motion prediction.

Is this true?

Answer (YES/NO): NO